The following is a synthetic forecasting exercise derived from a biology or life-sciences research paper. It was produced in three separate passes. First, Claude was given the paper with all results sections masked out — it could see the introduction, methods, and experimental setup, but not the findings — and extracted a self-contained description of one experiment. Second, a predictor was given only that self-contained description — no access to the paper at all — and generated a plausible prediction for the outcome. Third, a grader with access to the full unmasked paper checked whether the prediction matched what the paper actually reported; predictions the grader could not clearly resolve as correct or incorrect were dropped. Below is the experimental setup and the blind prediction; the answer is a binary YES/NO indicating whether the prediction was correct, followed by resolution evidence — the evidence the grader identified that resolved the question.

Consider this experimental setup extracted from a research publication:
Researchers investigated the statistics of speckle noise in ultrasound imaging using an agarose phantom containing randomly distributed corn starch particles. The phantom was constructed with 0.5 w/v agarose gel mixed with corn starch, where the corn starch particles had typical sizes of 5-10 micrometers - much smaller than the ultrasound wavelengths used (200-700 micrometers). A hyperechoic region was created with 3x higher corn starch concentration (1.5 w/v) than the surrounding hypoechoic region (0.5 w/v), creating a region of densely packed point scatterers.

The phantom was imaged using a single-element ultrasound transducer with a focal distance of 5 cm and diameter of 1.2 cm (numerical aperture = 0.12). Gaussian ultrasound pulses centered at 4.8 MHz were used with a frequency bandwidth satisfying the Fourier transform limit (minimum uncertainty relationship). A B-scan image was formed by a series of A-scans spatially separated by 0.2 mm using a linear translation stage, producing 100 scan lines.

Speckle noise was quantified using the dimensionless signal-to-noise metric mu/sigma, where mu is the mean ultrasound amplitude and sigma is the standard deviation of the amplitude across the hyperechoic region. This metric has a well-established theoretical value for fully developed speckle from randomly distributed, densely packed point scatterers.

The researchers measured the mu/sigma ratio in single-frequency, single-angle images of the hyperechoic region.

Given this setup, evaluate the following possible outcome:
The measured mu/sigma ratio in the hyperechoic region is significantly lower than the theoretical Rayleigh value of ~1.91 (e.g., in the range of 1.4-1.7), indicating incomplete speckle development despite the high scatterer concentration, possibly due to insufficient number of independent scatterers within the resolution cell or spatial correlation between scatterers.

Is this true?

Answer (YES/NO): NO